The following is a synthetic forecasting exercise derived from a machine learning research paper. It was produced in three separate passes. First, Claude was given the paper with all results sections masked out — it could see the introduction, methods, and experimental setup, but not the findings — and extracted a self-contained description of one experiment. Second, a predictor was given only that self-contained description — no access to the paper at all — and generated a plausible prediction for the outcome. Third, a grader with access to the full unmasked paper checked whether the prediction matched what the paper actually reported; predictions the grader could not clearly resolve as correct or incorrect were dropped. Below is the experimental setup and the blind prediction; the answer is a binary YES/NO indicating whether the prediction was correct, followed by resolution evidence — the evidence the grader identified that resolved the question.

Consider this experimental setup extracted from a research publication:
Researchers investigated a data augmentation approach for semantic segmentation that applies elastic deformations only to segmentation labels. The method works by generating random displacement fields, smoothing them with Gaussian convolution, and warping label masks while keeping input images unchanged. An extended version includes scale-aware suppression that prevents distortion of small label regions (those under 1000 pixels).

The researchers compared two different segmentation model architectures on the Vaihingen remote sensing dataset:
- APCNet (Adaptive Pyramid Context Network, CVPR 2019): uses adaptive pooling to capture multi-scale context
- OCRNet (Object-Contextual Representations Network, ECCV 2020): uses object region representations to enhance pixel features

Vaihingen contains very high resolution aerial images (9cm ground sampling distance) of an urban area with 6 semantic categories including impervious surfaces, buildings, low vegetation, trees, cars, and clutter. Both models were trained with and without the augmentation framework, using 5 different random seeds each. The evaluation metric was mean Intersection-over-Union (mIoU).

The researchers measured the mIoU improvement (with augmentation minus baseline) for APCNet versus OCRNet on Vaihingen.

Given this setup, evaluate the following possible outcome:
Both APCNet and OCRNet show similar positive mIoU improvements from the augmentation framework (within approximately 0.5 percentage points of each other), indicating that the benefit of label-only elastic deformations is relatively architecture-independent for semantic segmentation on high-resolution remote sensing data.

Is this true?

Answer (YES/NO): NO